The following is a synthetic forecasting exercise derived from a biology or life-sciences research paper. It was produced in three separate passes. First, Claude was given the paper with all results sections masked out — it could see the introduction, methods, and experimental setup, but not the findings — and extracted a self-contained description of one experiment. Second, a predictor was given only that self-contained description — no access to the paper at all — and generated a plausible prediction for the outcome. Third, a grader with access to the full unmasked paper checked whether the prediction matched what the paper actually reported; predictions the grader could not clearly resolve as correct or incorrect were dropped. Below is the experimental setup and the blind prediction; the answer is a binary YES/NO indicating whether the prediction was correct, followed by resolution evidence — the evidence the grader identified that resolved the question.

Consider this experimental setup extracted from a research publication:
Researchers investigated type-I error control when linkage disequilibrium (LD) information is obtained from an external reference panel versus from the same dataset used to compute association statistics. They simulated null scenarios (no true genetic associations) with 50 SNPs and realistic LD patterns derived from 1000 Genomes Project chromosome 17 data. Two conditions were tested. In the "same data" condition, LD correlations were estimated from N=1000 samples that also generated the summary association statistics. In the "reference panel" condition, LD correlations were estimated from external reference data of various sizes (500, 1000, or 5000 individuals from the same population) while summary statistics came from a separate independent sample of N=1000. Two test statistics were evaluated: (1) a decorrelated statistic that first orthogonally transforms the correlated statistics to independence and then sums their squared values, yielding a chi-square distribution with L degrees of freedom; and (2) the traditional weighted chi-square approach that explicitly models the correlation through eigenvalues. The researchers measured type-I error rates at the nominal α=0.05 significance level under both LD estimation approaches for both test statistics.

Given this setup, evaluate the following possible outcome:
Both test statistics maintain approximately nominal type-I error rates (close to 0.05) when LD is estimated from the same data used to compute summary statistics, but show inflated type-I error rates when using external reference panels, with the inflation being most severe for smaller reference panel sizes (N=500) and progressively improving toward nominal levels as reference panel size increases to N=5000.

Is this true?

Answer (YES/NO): NO